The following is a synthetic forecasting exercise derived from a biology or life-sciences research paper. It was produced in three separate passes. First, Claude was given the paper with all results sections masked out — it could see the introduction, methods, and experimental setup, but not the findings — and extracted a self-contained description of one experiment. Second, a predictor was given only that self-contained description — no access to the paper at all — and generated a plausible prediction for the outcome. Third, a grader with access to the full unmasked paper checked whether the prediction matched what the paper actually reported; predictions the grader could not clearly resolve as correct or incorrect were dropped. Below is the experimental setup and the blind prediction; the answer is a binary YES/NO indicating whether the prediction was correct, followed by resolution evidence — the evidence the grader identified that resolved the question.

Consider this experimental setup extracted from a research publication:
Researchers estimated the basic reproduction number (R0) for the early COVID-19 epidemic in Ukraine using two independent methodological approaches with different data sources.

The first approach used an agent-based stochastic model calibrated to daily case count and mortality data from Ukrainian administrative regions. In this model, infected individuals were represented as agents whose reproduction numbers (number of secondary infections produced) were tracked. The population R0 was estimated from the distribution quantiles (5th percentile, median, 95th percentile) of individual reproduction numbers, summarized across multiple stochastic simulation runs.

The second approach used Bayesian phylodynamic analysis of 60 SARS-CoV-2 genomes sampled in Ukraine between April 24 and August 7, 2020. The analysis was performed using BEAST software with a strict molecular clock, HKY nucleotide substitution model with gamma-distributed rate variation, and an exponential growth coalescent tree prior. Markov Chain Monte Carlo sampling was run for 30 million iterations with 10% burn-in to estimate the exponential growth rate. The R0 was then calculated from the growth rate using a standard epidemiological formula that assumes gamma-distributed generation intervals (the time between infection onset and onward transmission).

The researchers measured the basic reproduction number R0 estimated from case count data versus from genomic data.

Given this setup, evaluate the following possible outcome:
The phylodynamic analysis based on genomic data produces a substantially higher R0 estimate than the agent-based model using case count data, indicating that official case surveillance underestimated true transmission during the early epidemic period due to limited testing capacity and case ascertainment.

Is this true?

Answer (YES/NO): NO